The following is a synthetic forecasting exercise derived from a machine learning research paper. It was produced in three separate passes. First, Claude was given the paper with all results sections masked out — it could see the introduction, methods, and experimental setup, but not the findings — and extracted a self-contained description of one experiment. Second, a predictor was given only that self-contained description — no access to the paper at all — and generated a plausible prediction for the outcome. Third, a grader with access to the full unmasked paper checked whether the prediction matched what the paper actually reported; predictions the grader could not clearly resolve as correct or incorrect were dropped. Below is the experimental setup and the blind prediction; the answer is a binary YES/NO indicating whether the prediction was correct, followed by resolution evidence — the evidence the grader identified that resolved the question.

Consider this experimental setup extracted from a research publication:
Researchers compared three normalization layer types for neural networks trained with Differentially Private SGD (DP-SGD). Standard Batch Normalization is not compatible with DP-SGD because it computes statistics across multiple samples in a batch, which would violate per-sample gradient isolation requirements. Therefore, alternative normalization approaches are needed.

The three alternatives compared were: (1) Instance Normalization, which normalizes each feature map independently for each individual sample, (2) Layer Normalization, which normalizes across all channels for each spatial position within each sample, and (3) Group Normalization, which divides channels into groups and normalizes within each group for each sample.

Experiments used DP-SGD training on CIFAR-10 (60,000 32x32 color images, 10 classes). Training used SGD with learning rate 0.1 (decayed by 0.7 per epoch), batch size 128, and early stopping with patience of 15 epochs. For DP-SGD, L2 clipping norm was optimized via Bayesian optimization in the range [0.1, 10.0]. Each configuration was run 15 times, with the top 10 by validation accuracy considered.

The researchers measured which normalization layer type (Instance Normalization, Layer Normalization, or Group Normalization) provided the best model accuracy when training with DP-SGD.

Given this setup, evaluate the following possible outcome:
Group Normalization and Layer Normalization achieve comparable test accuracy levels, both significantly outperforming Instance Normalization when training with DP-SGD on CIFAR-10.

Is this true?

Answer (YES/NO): NO